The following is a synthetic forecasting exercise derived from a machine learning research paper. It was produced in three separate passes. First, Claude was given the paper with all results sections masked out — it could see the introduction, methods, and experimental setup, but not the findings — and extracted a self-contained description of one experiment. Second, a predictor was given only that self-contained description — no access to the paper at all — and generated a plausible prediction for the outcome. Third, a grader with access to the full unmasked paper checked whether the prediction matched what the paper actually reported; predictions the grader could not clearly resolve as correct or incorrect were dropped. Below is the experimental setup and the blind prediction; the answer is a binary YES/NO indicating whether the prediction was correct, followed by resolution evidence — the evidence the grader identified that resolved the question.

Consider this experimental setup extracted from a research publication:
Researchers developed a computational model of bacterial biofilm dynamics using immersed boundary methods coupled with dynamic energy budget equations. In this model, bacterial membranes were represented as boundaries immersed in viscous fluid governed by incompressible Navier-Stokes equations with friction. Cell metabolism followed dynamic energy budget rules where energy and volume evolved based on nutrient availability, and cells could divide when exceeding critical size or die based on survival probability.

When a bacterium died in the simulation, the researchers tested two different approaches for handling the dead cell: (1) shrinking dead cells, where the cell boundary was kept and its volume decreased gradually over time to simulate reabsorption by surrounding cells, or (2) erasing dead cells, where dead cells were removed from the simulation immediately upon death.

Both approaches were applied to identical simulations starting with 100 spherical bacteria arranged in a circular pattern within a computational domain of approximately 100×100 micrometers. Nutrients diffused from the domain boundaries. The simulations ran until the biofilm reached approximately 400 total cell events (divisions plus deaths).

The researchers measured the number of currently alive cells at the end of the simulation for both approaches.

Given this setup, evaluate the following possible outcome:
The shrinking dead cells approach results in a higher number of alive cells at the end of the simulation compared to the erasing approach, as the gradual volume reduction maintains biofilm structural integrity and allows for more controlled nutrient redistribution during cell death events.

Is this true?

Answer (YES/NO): NO